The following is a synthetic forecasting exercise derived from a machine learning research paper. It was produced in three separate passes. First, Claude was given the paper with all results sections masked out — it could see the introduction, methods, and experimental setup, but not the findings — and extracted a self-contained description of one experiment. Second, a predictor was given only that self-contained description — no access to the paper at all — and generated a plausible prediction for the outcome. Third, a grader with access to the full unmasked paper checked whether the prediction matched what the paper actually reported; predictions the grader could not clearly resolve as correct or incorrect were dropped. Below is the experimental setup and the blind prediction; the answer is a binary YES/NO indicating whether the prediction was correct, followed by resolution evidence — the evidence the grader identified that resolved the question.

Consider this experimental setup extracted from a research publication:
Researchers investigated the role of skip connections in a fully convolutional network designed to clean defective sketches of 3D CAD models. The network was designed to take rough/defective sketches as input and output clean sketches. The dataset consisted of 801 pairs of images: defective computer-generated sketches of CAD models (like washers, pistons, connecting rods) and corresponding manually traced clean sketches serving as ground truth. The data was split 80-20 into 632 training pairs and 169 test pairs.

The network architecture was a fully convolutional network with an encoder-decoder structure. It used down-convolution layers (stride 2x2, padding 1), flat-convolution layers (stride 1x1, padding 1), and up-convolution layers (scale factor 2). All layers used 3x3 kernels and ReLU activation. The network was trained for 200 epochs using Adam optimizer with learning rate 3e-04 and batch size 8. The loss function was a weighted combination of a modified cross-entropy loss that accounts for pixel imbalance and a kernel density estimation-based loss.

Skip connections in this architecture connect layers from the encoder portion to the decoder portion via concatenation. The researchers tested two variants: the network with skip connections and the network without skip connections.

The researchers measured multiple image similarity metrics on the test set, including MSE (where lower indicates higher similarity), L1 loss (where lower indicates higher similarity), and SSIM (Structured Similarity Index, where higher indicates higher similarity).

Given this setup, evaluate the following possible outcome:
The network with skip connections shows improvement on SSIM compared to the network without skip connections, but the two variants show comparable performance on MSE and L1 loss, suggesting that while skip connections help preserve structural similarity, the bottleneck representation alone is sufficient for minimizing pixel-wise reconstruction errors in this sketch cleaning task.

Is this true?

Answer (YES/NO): NO